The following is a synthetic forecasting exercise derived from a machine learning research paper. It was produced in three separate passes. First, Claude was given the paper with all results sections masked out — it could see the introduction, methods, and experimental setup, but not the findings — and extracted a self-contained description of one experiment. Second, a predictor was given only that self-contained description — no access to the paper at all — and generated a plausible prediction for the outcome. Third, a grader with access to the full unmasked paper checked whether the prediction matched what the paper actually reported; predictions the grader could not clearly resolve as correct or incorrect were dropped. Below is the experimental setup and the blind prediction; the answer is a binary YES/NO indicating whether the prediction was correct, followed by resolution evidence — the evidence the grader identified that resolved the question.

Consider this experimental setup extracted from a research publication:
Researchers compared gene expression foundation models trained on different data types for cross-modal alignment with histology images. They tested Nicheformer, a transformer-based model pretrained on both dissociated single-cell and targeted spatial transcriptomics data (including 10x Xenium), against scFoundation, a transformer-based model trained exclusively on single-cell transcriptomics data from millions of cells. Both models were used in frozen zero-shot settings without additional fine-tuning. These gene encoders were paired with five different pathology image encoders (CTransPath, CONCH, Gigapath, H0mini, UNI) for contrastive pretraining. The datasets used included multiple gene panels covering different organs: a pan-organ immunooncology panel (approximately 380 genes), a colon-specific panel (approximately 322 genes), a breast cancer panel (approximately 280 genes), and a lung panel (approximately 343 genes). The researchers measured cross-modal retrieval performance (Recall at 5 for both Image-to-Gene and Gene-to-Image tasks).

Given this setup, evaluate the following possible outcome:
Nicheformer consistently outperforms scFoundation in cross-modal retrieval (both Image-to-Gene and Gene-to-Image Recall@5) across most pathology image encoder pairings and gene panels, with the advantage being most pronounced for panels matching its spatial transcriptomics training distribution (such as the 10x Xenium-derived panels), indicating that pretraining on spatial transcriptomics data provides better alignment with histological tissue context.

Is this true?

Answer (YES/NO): YES